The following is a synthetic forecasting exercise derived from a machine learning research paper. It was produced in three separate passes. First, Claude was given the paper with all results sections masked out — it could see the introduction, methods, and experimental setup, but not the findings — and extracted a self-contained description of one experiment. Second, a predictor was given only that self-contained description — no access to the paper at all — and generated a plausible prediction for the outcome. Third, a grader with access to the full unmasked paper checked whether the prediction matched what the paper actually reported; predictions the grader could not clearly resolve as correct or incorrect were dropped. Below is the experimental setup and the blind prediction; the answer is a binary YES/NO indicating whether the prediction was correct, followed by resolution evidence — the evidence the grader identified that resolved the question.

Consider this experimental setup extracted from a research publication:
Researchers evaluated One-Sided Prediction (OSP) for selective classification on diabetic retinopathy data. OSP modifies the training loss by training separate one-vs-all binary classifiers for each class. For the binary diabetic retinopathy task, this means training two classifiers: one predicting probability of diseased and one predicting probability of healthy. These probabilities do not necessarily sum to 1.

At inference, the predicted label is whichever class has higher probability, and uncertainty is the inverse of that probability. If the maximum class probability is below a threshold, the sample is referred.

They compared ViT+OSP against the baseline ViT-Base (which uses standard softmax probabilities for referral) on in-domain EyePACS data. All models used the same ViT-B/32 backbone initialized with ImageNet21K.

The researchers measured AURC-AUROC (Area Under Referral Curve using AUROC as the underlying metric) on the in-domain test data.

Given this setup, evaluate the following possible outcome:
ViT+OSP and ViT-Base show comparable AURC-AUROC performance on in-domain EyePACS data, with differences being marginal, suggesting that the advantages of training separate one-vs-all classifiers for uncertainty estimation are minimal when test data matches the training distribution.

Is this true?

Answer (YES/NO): YES